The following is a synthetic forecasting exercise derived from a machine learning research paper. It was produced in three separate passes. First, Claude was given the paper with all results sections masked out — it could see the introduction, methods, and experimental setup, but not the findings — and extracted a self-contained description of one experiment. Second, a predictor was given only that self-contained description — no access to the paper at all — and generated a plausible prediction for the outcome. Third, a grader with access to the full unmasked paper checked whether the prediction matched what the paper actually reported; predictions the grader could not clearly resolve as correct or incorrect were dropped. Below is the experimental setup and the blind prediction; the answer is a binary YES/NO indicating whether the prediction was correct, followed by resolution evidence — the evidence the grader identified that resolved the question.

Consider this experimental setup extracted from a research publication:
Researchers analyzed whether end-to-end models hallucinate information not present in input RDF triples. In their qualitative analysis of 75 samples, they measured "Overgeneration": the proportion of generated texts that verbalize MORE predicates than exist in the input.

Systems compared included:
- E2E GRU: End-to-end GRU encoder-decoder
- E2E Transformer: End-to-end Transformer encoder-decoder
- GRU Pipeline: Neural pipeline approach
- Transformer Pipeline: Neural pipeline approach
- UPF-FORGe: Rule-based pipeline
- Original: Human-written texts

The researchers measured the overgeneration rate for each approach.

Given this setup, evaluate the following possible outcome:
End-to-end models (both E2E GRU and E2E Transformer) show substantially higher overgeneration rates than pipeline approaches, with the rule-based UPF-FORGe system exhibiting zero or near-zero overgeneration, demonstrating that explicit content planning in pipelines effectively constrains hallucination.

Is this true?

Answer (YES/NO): YES